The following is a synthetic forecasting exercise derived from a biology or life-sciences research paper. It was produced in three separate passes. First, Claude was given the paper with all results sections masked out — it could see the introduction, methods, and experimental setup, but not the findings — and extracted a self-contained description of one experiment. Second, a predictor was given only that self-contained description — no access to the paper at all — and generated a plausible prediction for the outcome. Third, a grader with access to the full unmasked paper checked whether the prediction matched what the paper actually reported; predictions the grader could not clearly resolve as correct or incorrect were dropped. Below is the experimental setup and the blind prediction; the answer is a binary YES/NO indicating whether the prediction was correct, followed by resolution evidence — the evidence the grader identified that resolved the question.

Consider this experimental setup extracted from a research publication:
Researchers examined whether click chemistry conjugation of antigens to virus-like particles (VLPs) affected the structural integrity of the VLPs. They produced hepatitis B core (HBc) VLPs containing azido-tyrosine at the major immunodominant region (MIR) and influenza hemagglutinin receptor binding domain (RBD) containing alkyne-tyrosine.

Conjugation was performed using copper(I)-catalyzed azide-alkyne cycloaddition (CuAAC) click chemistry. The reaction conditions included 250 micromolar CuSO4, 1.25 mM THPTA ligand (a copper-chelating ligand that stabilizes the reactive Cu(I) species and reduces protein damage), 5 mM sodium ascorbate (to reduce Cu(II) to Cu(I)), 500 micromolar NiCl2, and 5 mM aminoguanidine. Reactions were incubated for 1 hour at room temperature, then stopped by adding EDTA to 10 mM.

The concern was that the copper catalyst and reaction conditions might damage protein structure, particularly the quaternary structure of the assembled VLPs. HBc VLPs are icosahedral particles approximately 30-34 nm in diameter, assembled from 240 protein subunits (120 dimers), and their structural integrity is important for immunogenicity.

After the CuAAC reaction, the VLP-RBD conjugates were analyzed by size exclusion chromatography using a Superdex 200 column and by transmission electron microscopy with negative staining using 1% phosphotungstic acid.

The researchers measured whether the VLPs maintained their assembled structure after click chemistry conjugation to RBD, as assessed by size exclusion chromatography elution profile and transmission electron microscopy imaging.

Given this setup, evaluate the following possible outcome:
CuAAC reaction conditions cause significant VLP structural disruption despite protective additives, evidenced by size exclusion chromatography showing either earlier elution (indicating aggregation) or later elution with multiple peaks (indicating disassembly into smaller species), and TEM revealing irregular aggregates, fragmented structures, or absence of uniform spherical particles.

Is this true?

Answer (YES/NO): NO